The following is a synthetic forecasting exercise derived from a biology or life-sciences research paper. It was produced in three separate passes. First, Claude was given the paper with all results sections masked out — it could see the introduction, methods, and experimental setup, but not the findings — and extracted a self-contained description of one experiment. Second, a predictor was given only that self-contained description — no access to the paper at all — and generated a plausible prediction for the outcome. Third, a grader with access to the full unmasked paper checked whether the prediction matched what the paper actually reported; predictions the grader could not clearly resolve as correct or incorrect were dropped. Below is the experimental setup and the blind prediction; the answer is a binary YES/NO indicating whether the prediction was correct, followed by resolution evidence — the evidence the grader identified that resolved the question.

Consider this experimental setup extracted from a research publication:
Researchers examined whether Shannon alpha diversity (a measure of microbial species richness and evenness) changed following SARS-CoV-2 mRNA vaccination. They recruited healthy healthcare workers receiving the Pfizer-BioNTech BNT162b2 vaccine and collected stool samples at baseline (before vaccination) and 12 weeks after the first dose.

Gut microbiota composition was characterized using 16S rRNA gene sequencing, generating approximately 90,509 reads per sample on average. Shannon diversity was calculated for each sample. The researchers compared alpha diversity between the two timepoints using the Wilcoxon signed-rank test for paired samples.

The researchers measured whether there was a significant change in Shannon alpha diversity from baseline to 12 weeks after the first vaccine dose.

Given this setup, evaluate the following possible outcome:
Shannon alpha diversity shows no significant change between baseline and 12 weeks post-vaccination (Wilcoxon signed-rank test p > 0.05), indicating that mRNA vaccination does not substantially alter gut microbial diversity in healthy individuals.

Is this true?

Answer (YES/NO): YES